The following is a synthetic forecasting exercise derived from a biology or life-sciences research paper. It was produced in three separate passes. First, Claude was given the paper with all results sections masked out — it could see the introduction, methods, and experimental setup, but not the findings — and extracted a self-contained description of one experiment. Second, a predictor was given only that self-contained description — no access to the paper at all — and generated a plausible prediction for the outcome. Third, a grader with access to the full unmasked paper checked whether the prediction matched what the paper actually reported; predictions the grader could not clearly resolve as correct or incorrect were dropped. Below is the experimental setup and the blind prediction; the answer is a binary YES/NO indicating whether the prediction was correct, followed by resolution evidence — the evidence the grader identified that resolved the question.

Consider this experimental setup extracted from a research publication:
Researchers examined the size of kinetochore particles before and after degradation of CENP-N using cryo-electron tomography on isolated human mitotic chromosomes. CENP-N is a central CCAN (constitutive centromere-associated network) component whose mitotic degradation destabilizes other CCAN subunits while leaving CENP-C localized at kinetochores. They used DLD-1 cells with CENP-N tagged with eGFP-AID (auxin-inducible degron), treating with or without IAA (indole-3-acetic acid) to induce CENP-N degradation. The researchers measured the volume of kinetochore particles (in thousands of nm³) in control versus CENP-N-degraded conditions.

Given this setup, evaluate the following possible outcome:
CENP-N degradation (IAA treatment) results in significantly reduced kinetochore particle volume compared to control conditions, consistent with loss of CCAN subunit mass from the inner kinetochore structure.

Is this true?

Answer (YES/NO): YES